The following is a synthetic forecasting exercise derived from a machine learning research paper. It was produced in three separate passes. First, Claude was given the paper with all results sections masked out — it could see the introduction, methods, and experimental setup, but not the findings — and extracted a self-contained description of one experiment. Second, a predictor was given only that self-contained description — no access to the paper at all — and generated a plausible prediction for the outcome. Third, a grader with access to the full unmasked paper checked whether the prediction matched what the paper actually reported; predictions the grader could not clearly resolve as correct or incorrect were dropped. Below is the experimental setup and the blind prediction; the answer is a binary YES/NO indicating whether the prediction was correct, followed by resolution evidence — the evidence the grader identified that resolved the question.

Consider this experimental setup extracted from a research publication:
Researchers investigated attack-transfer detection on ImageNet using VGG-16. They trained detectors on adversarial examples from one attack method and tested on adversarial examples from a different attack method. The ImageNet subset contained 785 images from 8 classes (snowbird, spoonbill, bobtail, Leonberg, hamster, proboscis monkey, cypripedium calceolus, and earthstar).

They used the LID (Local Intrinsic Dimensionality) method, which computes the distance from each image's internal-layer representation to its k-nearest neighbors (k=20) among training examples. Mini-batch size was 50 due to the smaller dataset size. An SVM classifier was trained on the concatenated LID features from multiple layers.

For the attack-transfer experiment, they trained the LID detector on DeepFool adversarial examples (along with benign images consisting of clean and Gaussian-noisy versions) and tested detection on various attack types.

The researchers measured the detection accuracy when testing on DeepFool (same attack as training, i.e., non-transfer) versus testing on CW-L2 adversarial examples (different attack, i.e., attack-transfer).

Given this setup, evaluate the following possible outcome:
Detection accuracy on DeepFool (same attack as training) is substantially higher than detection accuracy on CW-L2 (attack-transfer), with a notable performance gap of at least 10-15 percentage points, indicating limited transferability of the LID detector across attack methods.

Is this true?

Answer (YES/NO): YES